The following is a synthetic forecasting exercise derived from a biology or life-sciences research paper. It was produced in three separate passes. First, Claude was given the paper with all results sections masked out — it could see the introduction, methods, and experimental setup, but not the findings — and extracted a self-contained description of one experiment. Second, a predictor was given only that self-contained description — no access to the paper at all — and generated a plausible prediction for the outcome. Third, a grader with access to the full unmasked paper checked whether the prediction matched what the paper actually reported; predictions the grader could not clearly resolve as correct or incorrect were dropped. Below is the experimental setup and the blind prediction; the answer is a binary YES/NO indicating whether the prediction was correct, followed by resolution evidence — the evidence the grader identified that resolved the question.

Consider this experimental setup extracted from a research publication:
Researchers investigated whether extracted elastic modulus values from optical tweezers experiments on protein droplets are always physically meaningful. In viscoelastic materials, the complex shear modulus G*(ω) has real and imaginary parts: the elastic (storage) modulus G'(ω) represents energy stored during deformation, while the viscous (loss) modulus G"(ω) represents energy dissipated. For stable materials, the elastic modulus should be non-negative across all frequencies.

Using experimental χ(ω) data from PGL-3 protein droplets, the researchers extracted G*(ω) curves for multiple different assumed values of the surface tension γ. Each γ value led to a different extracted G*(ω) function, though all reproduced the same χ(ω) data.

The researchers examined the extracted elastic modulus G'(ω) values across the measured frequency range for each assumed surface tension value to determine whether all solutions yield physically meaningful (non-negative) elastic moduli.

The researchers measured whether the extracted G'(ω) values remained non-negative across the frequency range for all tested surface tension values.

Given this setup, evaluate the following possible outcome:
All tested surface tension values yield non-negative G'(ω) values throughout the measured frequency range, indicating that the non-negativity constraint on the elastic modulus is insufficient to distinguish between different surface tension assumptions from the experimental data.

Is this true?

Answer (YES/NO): NO